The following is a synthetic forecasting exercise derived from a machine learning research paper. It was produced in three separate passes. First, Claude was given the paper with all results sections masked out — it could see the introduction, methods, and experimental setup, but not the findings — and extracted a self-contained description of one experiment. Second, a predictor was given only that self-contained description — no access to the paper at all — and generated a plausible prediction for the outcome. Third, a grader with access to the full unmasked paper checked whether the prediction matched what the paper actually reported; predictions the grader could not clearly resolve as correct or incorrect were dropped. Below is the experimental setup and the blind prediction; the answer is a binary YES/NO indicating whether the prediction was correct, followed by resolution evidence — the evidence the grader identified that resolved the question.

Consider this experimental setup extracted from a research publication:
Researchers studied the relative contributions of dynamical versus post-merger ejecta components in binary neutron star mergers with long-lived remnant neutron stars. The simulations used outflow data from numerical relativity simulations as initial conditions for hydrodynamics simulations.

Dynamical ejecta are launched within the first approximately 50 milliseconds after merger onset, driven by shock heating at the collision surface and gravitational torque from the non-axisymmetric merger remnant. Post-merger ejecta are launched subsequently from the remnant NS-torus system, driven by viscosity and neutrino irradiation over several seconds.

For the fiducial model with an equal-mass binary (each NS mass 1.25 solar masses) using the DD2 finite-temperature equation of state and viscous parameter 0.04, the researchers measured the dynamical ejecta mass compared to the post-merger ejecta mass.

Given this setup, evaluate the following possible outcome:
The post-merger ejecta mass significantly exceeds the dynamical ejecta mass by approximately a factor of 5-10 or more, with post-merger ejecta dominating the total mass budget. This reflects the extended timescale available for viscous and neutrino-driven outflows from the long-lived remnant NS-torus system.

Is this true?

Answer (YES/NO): YES